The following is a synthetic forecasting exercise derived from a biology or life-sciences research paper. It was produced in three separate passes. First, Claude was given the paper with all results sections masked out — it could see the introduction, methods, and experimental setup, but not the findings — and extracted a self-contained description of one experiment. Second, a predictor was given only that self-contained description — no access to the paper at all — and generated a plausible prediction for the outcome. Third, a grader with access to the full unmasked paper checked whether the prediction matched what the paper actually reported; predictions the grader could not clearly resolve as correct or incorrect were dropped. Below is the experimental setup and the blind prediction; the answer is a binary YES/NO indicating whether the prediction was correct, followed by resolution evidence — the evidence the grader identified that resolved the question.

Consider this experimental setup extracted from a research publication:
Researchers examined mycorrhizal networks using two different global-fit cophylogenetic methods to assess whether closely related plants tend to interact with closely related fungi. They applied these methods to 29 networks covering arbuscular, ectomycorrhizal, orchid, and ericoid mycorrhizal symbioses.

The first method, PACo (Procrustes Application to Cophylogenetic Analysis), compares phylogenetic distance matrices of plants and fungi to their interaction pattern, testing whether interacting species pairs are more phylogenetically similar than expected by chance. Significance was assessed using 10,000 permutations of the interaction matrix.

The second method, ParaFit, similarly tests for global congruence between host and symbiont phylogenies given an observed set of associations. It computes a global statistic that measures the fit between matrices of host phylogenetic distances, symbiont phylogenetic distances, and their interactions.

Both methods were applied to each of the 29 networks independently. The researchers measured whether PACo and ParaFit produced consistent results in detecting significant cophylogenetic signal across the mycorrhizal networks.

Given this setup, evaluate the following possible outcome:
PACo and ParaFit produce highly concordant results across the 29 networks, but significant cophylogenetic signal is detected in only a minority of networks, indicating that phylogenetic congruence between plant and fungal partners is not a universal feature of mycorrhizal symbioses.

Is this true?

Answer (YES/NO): NO